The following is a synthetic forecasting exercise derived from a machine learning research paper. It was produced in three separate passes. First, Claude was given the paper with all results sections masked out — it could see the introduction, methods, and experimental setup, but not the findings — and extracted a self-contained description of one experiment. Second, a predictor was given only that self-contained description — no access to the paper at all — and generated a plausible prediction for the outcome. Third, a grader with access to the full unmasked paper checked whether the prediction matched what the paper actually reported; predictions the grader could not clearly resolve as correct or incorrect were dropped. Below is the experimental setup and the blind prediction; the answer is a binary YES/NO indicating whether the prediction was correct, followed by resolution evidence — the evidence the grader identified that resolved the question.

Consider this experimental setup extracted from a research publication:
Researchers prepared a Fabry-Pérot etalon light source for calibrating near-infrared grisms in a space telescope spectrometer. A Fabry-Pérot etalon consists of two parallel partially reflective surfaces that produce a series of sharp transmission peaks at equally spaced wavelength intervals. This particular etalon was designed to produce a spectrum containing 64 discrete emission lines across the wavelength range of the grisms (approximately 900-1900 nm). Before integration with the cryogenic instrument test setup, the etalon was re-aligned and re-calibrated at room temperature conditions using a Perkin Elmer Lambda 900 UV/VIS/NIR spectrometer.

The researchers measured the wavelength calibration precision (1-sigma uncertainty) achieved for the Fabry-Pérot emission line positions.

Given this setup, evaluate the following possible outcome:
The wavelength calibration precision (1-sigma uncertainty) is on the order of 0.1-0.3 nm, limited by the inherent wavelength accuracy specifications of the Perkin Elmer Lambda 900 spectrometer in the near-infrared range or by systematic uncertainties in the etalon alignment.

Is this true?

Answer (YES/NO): YES